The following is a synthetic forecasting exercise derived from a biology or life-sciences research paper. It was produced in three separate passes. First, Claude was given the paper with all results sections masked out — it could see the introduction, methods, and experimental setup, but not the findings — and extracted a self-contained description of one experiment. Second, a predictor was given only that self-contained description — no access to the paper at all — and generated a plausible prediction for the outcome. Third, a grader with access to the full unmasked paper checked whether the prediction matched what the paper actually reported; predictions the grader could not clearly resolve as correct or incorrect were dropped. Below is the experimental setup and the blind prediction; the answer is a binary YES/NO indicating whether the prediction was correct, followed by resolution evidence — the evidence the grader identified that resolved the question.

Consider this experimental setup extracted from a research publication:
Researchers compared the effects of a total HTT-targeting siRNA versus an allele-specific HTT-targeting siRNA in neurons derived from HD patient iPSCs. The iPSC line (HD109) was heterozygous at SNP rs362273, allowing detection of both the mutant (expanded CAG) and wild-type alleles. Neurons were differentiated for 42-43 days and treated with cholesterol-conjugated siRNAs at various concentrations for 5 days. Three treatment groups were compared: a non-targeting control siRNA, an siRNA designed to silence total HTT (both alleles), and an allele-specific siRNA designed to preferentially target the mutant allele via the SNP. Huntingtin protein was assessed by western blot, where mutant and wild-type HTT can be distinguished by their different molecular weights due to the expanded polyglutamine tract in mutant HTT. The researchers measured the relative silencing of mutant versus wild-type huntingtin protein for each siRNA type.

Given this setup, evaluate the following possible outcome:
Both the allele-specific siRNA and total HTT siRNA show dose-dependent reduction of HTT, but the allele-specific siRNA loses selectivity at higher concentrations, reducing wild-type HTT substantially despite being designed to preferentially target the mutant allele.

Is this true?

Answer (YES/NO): NO